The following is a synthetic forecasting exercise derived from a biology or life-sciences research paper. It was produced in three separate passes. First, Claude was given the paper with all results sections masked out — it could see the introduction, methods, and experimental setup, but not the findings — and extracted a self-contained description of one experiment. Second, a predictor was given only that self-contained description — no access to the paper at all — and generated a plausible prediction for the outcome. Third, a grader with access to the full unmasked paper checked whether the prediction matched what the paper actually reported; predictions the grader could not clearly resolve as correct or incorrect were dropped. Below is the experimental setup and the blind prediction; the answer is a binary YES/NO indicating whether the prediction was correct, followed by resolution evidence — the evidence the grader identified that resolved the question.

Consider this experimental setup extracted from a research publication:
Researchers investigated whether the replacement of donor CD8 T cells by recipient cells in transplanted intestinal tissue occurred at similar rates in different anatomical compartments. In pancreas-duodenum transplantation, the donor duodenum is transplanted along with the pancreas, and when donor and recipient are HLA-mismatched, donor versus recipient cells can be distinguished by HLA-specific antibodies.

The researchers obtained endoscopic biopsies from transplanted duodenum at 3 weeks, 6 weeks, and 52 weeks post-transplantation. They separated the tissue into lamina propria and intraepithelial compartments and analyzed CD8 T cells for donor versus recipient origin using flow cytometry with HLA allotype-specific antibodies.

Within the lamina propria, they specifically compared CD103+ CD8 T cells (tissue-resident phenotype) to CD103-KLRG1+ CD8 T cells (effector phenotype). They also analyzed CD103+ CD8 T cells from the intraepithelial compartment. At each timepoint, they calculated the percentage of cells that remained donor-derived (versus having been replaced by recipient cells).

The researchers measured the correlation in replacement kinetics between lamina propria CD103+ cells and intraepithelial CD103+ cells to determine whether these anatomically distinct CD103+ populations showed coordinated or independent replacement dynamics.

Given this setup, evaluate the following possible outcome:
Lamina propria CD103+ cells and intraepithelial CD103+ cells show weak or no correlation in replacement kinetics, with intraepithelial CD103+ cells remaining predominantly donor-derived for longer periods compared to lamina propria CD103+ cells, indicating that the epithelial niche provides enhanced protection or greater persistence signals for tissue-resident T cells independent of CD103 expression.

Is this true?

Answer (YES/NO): NO